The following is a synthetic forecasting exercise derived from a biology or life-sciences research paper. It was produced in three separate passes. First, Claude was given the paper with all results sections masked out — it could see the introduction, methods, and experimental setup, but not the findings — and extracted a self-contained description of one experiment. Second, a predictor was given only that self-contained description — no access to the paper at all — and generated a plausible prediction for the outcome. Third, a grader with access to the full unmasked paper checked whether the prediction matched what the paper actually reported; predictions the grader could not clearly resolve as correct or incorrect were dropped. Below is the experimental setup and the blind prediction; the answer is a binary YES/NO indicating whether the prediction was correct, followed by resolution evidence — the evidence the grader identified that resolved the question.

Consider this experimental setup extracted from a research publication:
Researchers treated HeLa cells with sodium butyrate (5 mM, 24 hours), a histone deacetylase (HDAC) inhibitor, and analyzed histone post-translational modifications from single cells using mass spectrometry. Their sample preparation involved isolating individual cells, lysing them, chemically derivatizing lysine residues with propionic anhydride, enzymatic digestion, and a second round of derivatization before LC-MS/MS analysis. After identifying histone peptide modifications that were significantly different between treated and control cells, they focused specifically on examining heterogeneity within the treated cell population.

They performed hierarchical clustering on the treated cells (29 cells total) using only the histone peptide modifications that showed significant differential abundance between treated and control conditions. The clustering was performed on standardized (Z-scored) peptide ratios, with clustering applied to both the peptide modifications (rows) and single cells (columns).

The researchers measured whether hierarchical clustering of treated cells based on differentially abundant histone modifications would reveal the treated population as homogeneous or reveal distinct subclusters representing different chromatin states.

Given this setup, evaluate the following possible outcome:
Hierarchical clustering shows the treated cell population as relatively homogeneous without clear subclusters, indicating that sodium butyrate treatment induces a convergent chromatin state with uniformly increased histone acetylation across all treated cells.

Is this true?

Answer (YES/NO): NO